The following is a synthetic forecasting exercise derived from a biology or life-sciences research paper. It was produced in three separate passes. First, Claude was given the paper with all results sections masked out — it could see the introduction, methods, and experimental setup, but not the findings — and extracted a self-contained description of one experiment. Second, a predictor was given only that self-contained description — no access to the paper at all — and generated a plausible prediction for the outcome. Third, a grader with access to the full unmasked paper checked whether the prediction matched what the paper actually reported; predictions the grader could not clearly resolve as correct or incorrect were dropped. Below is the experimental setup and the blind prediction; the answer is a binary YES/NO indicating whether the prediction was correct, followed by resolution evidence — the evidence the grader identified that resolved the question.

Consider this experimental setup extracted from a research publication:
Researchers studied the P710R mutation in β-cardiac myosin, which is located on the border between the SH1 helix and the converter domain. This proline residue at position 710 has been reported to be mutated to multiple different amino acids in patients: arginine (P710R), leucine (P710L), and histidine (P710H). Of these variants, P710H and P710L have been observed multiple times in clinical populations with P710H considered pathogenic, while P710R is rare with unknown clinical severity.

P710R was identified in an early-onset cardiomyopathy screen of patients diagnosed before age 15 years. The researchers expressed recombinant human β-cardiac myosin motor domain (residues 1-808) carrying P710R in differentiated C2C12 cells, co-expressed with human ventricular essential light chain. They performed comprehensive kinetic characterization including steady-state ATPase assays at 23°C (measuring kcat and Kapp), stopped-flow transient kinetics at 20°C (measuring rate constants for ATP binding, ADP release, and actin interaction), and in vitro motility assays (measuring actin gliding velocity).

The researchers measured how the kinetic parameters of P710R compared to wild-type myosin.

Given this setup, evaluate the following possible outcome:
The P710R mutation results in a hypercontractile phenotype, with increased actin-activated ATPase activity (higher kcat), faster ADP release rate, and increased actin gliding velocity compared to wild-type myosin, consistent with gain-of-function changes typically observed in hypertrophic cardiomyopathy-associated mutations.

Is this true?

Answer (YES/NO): NO